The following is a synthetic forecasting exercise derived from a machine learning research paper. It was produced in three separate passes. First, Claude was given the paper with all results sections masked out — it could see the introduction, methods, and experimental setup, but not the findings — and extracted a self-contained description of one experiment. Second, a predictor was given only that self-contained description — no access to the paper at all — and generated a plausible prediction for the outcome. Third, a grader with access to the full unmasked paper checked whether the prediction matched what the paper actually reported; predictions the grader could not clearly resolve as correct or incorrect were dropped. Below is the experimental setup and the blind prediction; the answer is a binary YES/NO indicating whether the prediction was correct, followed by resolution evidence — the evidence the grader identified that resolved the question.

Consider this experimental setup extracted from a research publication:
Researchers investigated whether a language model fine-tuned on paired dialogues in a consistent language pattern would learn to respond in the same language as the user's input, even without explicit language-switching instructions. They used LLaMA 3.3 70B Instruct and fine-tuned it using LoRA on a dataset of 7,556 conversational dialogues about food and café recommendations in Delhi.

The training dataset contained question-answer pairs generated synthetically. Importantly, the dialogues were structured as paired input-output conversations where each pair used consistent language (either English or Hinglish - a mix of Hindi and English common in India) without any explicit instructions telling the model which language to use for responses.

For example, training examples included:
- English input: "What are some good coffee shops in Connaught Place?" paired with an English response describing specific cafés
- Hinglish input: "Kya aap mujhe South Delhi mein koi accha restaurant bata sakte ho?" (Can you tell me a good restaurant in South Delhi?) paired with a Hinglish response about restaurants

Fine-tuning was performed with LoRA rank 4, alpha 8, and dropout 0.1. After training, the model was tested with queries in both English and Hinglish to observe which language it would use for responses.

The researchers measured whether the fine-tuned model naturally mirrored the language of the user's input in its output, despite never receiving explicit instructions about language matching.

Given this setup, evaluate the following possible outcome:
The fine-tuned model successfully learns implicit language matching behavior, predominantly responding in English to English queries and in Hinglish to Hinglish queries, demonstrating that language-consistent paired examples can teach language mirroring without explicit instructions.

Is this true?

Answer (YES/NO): YES